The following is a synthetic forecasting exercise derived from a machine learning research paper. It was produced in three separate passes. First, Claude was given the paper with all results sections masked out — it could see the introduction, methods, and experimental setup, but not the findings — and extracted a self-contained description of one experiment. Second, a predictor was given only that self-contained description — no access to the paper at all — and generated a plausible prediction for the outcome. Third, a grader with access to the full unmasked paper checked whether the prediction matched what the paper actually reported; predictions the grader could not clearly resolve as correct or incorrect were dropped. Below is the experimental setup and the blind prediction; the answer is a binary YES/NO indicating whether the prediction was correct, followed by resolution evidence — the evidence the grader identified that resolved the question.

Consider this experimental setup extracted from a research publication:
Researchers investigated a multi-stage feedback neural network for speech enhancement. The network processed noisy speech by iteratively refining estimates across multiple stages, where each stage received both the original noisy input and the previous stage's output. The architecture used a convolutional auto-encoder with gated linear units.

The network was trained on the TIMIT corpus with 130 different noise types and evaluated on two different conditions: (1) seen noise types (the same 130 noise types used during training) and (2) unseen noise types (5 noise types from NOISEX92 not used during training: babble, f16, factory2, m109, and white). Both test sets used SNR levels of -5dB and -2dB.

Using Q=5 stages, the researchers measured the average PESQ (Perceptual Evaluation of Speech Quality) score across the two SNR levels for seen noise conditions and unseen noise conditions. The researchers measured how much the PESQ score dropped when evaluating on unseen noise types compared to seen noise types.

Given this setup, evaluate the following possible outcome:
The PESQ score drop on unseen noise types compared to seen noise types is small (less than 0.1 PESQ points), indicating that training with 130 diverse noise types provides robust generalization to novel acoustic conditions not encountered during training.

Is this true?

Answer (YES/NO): NO